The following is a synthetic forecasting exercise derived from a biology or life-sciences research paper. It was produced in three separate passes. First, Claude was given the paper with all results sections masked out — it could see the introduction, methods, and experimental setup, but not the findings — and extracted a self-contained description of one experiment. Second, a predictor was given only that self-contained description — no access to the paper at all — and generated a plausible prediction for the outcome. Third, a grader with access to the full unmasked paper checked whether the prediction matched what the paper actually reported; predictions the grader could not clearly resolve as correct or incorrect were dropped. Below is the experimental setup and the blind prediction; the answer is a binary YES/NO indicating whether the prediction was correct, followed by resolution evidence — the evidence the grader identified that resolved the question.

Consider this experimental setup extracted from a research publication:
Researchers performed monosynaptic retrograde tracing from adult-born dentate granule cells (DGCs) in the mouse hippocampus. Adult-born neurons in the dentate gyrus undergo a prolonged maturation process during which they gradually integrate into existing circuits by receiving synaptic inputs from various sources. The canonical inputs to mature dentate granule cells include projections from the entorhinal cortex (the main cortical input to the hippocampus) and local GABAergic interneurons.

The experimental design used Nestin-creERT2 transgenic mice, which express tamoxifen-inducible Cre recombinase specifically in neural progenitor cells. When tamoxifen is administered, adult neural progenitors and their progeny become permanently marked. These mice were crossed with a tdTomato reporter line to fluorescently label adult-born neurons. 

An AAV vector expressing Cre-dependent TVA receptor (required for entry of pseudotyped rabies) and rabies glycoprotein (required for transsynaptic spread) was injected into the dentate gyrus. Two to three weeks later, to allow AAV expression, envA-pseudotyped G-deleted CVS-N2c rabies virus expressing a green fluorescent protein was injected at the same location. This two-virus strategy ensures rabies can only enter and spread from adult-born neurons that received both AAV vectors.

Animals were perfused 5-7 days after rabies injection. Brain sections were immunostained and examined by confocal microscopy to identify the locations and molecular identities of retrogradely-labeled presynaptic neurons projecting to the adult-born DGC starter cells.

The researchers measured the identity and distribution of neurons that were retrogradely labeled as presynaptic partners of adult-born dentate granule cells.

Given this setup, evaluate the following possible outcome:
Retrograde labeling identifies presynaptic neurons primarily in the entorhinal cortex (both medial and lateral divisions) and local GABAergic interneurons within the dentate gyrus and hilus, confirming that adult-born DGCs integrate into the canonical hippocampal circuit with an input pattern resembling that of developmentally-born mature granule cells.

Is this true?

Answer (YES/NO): NO